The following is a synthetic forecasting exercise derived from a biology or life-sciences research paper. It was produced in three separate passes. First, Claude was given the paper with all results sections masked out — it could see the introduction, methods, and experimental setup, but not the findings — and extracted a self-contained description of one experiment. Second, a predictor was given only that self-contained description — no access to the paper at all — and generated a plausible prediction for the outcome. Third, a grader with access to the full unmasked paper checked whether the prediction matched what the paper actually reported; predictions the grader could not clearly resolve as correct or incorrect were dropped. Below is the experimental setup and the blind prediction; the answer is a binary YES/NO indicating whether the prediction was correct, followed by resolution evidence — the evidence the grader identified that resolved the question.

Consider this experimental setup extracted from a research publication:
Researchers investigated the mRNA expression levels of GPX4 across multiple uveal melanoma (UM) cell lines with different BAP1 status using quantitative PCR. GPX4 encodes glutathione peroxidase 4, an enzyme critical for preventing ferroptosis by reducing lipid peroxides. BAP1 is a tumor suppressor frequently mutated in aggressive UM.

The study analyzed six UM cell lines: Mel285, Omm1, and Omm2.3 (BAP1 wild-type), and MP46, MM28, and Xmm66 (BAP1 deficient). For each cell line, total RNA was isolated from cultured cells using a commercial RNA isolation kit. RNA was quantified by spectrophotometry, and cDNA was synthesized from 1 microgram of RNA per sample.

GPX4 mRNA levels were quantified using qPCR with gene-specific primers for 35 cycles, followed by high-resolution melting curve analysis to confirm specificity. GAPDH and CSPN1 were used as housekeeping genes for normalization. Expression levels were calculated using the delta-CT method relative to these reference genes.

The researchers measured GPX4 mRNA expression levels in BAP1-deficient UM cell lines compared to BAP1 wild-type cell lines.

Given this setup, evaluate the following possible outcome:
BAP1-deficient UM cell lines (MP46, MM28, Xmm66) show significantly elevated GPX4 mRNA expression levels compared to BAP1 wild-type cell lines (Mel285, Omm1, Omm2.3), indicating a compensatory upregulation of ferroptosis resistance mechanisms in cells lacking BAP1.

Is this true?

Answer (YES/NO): YES